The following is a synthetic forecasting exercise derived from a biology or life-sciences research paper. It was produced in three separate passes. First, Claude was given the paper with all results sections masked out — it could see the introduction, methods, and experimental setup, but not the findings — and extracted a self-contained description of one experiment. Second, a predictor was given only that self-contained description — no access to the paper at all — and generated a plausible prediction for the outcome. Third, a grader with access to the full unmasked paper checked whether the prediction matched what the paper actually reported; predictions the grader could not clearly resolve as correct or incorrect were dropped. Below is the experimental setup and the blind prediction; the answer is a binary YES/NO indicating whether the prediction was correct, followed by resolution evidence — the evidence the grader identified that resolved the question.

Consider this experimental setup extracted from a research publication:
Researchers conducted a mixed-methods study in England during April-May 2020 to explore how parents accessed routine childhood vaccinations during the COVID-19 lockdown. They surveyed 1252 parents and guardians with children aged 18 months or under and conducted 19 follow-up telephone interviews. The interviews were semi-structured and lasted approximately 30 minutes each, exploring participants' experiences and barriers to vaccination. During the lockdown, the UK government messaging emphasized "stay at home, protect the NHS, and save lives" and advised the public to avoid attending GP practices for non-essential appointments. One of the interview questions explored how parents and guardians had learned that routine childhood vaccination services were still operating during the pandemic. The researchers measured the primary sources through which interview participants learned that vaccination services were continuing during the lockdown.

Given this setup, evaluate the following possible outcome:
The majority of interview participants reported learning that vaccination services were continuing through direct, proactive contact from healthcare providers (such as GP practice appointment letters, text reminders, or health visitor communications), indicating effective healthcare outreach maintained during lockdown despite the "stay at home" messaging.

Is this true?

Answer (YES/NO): NO